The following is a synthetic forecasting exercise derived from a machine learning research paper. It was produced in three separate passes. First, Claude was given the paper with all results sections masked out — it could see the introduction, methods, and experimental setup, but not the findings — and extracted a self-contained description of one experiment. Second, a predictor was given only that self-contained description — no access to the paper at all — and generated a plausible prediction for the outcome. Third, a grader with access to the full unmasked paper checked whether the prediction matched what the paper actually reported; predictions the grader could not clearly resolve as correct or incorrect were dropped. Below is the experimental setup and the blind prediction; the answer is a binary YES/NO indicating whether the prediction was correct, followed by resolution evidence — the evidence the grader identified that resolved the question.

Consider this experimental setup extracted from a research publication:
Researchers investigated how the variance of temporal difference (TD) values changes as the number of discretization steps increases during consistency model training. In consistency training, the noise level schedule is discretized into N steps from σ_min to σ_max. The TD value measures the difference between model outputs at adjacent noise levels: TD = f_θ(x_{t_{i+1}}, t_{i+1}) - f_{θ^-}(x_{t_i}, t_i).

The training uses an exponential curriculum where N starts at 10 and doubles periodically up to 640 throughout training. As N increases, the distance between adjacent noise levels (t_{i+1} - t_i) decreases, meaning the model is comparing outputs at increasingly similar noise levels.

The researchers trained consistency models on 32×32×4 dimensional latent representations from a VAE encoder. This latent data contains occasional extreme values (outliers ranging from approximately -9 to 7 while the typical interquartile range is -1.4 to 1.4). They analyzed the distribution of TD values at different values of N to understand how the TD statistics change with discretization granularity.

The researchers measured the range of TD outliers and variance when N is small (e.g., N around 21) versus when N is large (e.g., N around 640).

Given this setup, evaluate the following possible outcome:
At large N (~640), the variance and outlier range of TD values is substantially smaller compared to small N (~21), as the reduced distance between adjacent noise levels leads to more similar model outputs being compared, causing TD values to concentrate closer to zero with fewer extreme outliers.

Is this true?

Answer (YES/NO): NO